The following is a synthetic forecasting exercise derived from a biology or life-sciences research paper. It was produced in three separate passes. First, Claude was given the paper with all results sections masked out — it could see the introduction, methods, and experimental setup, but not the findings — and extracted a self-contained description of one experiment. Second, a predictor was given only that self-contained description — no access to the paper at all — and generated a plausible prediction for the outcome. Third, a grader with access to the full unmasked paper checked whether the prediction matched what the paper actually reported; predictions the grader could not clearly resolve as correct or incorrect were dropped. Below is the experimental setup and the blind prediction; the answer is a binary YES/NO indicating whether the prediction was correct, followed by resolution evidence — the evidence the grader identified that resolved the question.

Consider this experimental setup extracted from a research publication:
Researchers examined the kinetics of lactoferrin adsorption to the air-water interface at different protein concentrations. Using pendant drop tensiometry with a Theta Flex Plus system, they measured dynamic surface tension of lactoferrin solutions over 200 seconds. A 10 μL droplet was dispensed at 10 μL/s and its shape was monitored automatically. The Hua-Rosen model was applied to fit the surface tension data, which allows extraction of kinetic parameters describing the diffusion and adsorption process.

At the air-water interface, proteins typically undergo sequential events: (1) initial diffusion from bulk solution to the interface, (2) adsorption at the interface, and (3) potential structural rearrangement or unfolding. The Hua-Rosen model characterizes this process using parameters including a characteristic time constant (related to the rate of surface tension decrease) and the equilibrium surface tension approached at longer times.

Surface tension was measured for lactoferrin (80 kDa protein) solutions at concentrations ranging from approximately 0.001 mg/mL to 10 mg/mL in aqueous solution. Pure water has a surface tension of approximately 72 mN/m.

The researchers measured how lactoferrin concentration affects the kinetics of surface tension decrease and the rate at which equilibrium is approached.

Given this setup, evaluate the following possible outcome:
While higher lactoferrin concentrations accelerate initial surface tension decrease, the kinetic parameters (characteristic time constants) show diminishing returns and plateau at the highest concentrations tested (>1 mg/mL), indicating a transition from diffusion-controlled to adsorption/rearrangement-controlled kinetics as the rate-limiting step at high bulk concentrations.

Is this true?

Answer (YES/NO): NO